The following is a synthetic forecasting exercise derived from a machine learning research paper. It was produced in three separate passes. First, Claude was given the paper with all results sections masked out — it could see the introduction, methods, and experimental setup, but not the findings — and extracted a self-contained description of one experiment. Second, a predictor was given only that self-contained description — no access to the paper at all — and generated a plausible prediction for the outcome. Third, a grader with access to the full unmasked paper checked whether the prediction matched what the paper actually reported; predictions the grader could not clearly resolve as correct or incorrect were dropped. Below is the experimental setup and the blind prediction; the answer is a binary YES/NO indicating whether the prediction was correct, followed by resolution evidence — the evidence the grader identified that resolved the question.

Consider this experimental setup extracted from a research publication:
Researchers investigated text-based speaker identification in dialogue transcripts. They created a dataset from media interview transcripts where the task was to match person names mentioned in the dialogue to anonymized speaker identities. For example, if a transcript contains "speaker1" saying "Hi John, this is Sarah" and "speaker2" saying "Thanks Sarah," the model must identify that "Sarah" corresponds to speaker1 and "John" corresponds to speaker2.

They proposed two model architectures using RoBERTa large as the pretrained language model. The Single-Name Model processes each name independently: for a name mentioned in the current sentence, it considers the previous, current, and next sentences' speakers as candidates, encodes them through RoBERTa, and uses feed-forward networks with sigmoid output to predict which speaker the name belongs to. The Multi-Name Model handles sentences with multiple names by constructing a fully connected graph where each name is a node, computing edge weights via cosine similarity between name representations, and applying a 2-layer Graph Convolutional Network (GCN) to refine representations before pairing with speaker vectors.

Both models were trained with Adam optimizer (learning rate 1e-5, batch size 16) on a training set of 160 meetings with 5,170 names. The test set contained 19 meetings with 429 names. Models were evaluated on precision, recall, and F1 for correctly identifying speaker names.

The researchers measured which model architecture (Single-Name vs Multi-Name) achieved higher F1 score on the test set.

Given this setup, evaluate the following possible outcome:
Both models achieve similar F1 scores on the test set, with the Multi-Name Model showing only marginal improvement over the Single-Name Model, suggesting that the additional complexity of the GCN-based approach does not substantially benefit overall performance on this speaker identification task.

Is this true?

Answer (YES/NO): NO